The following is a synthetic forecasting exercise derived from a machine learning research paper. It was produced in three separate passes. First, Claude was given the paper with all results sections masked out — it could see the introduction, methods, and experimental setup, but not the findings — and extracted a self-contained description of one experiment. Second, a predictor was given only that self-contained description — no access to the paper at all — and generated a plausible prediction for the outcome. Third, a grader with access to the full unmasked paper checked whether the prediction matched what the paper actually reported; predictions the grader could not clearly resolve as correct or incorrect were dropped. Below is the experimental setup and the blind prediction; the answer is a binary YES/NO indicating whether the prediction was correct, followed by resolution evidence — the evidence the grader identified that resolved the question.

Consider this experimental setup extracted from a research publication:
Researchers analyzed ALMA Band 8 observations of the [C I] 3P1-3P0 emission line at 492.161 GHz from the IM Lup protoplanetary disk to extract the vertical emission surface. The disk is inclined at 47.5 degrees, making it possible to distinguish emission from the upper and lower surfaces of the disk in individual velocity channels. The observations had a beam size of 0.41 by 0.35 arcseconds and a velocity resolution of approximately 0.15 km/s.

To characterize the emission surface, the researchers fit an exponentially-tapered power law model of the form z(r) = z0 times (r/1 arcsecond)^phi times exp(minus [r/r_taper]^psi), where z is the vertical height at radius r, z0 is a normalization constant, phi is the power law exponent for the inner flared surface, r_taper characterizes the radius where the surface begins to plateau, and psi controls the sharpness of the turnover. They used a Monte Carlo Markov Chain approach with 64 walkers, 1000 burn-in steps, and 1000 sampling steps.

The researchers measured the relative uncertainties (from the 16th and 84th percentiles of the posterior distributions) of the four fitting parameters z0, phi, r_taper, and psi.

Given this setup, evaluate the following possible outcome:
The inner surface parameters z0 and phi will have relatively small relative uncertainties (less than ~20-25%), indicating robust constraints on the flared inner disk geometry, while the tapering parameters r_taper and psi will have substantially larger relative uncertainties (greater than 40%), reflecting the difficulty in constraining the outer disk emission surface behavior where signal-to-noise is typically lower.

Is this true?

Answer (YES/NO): NO